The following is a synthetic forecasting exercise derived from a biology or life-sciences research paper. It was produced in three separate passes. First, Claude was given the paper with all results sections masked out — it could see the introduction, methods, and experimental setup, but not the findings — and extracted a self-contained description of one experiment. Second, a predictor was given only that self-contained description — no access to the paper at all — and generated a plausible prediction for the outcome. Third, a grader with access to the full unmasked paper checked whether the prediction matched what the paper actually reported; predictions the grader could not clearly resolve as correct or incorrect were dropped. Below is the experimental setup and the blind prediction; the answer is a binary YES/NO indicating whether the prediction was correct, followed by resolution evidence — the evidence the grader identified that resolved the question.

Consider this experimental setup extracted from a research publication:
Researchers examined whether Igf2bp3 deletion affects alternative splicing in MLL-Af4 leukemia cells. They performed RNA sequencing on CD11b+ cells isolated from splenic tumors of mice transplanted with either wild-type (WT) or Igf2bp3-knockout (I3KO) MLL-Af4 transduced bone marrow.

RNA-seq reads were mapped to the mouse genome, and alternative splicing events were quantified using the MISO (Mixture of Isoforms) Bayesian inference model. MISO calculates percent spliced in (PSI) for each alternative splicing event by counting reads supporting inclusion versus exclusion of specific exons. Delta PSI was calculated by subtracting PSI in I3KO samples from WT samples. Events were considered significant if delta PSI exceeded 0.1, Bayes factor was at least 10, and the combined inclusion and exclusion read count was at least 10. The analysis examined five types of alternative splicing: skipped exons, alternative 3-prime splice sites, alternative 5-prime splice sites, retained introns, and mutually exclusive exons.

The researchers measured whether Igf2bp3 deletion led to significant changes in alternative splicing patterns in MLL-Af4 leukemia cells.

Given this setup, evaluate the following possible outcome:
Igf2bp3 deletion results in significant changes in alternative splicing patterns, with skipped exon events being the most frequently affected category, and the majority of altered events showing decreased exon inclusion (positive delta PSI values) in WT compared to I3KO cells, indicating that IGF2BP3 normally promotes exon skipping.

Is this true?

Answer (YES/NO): NO